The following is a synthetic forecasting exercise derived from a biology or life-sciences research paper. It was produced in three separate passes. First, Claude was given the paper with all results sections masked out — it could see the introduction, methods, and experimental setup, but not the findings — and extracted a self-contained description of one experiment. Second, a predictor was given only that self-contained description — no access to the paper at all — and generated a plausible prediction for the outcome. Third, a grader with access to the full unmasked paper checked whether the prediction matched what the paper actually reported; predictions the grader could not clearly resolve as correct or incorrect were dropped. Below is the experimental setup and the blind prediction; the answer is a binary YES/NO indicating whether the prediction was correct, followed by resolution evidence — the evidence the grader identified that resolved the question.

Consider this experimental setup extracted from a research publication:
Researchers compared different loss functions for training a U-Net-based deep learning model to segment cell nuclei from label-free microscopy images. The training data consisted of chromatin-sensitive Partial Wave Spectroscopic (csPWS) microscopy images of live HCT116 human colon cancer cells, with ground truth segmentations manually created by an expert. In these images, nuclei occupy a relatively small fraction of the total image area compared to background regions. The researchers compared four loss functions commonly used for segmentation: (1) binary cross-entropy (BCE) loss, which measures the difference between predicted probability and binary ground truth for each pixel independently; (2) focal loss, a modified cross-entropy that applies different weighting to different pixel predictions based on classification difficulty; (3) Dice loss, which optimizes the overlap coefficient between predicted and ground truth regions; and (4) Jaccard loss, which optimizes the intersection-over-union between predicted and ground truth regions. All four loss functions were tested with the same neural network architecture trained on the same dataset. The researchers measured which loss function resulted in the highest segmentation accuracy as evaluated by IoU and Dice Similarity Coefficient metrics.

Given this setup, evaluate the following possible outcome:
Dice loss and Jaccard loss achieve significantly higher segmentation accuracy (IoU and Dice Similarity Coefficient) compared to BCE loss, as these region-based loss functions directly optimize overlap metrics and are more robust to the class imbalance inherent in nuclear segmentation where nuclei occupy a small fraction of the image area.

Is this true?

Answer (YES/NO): NO